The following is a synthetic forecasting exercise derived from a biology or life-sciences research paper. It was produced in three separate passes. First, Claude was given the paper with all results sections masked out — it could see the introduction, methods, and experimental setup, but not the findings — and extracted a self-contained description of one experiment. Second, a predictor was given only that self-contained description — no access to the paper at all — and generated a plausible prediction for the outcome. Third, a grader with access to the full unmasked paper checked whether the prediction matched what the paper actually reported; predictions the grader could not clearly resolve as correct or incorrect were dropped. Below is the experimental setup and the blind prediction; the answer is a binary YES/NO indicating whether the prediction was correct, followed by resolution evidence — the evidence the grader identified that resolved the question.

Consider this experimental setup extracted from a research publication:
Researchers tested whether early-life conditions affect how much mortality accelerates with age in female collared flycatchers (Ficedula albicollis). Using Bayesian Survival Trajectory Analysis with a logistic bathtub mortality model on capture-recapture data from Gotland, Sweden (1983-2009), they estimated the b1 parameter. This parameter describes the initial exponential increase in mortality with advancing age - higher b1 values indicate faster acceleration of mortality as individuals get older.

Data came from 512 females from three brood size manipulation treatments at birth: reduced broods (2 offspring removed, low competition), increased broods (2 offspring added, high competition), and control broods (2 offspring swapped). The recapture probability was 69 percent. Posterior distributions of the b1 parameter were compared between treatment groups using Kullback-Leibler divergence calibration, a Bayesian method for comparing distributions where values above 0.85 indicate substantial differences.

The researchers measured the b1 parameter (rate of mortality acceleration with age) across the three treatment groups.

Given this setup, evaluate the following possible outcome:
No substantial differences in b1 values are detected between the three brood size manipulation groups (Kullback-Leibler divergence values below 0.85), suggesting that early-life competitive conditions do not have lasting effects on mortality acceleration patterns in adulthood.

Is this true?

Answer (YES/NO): NO